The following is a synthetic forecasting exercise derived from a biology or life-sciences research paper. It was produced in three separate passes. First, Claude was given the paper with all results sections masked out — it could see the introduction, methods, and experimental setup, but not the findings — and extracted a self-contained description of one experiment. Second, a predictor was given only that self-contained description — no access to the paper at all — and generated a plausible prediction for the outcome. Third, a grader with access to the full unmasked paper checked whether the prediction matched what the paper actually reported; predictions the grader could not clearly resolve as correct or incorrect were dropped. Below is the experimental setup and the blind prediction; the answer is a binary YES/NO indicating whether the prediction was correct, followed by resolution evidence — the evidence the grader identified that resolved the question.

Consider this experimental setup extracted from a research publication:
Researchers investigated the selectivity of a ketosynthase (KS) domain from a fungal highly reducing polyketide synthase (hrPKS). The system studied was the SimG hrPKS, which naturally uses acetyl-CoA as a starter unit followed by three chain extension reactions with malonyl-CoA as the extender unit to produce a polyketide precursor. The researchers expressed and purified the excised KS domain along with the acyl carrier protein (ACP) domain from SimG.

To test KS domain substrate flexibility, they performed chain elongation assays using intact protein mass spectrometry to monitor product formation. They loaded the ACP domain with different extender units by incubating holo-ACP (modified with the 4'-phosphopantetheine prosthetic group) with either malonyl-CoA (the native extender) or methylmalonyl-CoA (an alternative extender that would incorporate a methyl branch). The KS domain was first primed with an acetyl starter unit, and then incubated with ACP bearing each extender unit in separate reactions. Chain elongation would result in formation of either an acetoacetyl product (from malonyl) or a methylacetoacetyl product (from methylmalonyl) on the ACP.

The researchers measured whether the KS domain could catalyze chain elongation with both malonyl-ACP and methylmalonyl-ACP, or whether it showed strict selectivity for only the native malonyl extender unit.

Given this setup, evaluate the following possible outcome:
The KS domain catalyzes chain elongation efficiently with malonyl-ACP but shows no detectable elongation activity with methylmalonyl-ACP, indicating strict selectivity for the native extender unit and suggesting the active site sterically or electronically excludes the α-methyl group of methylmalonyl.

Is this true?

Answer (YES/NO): NO